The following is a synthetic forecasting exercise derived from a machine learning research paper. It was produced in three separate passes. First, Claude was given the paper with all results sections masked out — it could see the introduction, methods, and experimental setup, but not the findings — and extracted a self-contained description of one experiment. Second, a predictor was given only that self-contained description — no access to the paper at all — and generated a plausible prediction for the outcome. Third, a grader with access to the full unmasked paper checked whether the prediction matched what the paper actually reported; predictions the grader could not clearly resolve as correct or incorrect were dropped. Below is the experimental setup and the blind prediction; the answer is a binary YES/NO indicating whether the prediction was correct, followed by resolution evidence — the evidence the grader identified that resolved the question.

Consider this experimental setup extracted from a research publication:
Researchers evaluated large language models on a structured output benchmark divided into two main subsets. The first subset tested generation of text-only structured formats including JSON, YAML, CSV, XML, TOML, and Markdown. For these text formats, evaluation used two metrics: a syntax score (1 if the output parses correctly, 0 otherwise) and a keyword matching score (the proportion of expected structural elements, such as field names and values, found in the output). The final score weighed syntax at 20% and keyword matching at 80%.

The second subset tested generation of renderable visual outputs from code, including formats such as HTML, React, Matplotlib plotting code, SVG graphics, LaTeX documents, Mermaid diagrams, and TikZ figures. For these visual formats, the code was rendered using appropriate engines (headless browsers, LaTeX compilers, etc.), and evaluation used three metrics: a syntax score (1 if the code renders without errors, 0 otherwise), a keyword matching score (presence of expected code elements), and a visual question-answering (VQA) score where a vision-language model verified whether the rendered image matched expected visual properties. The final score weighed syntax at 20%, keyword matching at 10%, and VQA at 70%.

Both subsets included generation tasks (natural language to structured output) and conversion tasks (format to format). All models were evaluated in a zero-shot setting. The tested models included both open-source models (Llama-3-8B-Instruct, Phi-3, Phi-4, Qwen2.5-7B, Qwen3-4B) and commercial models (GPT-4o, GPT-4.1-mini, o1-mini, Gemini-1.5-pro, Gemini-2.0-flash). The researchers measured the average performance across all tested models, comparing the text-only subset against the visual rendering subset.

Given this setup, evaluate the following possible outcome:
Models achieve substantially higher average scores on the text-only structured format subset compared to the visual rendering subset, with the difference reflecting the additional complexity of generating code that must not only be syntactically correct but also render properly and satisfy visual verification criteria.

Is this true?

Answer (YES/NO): YES